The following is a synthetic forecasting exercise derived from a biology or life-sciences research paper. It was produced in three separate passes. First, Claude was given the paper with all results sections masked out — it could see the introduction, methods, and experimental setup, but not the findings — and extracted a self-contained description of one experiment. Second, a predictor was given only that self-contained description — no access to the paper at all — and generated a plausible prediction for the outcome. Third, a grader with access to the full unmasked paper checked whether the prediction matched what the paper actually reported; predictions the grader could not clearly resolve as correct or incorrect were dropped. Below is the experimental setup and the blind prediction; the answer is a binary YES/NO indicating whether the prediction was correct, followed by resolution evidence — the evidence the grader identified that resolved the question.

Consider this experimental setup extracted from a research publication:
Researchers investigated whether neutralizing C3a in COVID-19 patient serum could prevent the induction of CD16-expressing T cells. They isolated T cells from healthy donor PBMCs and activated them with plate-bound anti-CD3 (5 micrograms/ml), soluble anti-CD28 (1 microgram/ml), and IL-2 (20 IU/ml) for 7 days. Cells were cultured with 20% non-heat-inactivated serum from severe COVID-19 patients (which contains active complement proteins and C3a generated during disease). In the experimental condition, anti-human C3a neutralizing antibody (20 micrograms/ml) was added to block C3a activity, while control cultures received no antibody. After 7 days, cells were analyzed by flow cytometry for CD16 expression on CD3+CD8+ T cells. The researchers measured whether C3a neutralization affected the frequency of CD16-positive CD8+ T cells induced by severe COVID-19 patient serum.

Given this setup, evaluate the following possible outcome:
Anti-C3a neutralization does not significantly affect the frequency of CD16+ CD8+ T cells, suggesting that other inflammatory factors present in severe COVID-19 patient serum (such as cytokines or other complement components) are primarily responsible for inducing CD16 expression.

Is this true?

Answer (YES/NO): NO